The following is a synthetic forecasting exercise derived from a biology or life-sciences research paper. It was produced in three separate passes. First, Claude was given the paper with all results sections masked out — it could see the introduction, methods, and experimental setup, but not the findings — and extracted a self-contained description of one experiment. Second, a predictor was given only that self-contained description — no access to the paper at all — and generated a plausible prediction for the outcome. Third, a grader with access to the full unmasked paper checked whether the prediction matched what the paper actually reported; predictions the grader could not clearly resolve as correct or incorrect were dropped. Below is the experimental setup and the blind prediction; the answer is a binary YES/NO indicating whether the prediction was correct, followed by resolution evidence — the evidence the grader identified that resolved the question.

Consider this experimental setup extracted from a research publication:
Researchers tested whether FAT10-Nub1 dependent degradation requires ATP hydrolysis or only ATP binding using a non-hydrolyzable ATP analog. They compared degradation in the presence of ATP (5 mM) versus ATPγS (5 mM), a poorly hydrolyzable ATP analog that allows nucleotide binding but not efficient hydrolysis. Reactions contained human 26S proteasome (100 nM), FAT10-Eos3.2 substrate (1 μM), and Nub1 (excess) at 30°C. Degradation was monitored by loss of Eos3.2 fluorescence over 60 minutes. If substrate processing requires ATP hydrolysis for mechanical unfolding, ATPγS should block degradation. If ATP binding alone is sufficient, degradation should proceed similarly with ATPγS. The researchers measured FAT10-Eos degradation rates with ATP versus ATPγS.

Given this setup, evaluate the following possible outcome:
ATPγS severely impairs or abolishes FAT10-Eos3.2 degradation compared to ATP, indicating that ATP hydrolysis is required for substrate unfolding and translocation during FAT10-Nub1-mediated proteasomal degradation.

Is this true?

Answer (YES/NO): YES